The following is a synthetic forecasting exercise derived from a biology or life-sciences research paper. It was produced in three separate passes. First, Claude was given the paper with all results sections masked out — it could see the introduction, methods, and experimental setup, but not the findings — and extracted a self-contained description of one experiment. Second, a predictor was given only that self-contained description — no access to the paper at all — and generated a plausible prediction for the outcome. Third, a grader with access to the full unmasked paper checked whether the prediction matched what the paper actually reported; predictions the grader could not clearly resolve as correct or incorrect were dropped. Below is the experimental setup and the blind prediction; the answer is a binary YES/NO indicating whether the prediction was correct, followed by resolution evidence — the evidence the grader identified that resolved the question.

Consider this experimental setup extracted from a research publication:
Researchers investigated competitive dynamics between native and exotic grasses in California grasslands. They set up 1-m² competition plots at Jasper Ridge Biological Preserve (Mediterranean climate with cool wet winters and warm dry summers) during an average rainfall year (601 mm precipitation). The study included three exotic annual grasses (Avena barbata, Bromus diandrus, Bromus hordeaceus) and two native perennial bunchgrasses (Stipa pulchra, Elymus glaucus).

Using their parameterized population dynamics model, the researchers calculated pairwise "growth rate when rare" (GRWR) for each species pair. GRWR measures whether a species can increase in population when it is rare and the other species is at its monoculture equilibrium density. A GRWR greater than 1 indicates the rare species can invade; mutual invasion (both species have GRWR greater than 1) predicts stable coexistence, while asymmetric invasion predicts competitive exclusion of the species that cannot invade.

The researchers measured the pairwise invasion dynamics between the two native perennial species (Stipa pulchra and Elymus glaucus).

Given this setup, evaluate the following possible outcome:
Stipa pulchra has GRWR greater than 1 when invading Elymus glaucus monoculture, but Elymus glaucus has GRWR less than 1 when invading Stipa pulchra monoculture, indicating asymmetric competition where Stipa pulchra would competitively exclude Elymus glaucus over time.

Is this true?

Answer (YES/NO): NO